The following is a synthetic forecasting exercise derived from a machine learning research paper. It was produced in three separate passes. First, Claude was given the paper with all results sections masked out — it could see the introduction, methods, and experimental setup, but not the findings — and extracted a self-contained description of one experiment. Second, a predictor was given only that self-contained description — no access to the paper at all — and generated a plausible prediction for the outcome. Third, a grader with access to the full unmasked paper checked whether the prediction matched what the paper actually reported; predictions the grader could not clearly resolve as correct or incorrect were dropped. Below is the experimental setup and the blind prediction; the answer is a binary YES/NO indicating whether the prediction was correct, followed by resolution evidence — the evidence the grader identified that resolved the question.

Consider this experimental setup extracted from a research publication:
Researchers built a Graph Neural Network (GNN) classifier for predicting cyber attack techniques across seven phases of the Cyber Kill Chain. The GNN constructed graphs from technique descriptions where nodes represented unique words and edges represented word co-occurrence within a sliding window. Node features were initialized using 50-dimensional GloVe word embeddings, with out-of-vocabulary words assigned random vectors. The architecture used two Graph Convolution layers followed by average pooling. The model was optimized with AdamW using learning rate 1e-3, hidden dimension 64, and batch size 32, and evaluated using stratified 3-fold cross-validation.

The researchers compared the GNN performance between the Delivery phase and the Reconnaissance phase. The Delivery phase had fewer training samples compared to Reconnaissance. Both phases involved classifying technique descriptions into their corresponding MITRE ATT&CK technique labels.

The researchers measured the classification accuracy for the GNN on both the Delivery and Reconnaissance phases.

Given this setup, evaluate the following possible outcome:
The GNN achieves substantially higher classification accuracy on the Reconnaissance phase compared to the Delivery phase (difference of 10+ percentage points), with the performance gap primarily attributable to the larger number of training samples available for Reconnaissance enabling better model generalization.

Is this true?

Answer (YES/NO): NO